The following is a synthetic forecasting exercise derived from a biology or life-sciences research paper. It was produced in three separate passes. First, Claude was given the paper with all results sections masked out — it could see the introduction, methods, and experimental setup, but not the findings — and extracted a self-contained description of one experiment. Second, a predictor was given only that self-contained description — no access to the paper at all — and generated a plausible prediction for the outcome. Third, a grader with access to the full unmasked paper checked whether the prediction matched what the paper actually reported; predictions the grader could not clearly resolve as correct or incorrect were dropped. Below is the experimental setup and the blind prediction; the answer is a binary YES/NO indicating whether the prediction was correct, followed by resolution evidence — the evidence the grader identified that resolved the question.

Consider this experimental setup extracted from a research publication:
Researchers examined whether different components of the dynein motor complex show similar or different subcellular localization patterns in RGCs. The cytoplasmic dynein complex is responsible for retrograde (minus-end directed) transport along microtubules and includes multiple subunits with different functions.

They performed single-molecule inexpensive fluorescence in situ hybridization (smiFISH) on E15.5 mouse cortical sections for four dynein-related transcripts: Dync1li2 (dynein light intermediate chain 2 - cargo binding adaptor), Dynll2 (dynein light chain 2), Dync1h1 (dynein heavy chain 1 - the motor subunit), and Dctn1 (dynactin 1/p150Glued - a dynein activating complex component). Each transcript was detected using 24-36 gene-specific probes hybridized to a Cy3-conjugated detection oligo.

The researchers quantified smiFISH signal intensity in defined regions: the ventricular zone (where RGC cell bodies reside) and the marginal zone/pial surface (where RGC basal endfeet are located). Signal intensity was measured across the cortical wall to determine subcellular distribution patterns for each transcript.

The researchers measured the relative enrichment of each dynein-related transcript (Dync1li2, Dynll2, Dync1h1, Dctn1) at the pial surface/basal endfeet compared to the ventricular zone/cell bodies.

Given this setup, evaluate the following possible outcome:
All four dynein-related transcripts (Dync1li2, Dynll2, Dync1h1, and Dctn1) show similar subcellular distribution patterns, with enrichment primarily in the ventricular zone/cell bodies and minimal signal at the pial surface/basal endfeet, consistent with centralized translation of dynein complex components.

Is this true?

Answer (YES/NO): NO